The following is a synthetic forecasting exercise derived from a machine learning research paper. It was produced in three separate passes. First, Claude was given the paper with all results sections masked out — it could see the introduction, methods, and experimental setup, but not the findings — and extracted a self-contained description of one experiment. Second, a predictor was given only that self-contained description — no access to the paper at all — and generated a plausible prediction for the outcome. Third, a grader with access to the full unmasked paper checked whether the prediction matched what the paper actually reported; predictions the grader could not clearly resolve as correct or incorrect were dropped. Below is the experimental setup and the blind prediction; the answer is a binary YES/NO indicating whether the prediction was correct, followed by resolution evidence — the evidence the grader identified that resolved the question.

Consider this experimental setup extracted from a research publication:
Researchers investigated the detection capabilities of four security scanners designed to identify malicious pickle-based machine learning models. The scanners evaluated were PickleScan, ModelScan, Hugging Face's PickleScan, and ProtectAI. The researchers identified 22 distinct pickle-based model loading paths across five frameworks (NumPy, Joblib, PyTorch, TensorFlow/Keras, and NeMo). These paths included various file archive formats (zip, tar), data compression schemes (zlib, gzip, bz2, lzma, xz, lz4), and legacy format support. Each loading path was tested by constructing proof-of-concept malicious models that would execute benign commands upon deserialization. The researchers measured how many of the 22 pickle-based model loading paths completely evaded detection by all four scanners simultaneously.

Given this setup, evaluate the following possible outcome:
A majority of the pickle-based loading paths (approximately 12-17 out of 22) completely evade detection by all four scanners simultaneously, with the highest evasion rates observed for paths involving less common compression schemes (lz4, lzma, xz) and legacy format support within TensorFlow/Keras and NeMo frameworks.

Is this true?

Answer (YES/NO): NO